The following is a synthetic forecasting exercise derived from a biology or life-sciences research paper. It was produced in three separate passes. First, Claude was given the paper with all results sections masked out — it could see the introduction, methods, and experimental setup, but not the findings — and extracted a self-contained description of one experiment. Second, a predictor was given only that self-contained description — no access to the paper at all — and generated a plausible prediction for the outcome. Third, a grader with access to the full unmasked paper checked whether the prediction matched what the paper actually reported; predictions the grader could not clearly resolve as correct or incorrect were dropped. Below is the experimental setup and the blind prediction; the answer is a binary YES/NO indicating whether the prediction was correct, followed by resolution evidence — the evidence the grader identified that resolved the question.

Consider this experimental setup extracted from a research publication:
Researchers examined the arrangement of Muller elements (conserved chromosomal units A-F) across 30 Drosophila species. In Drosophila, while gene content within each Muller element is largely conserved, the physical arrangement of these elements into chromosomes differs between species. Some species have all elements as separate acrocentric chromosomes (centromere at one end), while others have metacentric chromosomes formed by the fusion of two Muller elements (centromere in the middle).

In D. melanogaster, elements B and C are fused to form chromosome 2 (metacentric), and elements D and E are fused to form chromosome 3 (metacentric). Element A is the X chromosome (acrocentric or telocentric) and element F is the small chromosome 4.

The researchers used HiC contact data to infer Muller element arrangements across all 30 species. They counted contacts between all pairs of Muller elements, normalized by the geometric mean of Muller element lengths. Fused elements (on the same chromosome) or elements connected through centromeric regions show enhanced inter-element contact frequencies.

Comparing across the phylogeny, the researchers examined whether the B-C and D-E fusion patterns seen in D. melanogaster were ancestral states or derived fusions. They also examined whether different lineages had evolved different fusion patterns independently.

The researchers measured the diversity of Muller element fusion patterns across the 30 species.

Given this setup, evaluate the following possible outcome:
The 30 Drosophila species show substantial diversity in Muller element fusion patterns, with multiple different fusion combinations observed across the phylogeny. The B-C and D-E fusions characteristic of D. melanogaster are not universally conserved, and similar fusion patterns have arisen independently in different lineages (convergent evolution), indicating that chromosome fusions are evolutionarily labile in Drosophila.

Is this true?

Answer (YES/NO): YES